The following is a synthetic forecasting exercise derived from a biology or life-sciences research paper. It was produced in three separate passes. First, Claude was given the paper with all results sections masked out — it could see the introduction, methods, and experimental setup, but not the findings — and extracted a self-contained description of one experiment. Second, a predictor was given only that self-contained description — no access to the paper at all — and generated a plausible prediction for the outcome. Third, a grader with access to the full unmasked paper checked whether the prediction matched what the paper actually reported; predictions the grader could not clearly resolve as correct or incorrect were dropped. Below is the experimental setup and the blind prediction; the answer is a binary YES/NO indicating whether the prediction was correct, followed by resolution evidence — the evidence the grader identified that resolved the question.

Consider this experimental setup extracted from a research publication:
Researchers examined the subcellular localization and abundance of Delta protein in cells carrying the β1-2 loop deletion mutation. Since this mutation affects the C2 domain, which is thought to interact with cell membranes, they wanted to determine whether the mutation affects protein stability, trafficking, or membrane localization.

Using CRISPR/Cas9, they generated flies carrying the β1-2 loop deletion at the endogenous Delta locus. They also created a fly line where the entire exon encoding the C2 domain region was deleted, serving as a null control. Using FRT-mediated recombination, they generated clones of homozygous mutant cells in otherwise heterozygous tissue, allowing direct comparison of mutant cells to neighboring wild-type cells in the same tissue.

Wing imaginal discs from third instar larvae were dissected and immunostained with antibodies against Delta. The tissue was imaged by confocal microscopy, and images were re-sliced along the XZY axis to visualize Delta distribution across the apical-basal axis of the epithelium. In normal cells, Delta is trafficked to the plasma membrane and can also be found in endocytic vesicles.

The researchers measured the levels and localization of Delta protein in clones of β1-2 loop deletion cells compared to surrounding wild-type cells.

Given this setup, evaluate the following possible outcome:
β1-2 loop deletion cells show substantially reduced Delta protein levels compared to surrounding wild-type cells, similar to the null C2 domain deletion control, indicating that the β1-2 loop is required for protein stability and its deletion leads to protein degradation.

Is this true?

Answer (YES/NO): NO